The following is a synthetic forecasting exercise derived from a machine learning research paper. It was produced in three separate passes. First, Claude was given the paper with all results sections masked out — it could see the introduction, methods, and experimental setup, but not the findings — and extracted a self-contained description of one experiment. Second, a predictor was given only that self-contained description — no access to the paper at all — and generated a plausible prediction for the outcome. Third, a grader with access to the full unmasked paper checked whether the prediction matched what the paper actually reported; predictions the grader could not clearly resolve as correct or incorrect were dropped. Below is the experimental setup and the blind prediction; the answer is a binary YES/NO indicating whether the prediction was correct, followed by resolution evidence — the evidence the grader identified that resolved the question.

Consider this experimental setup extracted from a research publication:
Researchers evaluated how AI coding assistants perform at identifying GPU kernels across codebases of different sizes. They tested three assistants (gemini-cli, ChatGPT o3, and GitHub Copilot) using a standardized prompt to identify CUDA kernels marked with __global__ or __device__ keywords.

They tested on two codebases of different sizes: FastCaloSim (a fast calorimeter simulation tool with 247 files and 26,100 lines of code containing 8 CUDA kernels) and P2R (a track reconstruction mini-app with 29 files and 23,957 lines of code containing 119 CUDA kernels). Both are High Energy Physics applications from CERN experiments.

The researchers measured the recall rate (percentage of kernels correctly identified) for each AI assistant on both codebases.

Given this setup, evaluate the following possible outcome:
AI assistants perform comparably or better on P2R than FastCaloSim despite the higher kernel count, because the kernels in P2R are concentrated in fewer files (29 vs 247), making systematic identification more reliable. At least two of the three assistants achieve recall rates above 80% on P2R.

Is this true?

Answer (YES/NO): NO